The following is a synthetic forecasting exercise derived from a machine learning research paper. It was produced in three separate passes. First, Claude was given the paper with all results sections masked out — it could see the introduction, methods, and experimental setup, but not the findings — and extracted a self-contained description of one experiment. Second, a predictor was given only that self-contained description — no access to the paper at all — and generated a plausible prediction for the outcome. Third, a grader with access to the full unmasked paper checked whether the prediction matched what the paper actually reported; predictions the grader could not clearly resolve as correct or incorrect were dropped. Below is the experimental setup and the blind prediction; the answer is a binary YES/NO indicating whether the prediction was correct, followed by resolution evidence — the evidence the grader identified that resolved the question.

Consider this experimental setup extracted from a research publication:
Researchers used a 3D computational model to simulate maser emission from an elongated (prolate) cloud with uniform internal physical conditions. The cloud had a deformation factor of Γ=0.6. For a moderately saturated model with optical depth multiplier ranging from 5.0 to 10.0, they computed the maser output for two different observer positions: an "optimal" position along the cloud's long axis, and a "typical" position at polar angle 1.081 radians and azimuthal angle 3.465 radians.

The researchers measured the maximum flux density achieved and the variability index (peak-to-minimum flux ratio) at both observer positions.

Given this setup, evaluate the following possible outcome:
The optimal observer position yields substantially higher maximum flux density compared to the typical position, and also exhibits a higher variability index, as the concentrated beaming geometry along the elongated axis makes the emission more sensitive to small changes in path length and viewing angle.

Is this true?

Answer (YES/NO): NO